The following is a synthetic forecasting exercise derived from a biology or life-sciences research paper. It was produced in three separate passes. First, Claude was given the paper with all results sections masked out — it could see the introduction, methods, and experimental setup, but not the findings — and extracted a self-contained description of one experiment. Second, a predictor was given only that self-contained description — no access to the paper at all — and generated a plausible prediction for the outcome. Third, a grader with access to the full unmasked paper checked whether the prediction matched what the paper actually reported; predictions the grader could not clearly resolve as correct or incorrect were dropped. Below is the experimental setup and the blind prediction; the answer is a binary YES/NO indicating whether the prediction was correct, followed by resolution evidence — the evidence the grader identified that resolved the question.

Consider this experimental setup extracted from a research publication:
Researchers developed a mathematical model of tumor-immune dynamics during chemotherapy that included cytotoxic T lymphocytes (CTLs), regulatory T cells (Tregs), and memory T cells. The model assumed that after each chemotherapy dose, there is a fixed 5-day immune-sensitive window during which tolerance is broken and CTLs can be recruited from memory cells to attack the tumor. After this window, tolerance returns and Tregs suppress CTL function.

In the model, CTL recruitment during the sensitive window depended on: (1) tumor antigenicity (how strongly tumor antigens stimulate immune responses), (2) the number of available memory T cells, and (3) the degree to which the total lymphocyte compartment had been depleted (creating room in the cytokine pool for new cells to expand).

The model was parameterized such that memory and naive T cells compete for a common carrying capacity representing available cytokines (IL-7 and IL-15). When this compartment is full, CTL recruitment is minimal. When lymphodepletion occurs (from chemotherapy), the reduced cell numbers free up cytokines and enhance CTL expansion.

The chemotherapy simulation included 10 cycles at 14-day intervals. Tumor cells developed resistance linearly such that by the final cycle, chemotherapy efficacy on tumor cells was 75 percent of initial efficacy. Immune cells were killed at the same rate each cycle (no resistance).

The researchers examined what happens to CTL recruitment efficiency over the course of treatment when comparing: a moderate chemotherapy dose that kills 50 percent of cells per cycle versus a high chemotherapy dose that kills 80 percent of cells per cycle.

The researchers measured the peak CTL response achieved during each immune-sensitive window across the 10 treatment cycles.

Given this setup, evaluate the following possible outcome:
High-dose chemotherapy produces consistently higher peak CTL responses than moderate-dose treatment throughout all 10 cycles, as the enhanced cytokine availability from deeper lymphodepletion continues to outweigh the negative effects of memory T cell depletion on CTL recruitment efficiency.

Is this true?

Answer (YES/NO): NO